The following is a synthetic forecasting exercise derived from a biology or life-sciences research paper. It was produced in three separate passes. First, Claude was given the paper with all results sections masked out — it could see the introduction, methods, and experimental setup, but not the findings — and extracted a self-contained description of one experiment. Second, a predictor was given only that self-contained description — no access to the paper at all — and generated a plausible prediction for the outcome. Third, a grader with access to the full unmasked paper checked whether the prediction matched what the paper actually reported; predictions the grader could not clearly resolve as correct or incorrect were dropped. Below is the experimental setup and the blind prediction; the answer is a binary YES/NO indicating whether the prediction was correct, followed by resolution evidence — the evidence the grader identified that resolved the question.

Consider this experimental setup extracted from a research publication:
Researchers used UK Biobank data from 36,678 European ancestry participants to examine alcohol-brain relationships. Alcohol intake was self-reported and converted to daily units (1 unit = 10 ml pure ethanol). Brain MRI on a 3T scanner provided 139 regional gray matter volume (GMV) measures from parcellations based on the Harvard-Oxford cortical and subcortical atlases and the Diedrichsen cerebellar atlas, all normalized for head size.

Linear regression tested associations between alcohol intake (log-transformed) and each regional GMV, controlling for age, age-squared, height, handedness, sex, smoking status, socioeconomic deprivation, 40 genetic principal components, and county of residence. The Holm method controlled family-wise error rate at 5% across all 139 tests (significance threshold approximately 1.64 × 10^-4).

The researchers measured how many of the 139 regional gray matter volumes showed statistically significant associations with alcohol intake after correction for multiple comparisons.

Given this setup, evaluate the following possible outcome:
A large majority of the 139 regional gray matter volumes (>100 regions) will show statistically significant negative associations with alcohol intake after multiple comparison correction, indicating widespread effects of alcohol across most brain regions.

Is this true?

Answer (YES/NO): YES